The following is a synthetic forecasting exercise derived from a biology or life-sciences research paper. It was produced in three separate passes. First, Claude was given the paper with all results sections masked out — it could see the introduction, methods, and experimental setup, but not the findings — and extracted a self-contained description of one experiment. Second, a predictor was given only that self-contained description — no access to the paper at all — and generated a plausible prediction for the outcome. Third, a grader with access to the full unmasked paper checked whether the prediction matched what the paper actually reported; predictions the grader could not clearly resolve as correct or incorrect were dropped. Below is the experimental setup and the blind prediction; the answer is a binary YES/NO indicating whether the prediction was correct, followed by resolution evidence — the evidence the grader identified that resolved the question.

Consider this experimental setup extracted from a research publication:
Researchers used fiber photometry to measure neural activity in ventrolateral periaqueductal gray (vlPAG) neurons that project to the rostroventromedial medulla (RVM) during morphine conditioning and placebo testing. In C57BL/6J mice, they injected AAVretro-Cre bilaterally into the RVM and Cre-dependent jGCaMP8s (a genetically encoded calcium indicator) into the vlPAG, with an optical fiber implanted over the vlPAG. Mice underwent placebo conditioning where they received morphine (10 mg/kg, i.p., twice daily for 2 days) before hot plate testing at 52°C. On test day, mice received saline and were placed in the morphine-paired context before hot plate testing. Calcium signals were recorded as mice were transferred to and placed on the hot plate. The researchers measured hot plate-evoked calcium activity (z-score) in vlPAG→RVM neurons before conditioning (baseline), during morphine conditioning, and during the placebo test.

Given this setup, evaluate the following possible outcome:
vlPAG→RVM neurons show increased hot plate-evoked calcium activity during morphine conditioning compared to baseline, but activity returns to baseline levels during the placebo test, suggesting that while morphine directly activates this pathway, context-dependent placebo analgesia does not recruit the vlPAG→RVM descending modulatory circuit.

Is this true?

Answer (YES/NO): NO